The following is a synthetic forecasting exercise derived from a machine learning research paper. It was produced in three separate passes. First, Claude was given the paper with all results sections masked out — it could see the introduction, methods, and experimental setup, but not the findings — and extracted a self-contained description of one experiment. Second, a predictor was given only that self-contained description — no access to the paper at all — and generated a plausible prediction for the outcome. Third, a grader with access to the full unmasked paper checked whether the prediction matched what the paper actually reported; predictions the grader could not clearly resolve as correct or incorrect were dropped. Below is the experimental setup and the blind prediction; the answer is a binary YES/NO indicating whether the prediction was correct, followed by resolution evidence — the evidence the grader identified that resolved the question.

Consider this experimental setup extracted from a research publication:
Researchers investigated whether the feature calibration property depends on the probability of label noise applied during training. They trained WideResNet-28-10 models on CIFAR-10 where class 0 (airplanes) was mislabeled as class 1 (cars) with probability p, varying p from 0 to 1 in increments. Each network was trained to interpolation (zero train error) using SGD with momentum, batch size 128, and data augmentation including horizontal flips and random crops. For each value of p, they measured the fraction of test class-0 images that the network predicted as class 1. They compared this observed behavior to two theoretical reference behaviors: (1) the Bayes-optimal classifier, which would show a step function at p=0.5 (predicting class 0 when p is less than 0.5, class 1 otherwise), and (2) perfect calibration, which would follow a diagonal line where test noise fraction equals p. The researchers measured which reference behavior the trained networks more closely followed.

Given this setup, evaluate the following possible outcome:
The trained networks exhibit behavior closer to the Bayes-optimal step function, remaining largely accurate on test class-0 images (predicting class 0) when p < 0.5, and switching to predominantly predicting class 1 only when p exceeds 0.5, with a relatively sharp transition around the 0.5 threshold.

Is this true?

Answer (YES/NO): NO